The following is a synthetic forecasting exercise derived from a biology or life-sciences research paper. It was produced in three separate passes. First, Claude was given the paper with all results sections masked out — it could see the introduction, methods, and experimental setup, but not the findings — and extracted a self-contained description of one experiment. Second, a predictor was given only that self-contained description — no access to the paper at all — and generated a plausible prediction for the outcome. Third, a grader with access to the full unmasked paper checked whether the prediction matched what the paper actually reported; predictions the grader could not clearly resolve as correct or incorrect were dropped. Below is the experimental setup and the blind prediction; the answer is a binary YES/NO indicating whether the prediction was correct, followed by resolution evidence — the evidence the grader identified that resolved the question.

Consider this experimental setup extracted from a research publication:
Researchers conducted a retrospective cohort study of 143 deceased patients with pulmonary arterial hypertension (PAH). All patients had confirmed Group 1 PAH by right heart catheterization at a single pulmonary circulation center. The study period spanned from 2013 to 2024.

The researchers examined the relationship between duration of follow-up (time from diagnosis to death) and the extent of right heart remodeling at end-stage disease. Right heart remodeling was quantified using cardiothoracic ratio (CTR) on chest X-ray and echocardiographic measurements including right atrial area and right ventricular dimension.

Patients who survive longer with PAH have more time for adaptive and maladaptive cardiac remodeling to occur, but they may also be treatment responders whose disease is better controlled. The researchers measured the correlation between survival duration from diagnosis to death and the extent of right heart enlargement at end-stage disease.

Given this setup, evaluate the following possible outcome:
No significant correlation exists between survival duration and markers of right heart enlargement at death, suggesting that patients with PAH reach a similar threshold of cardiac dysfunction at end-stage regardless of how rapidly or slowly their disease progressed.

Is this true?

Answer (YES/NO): NO